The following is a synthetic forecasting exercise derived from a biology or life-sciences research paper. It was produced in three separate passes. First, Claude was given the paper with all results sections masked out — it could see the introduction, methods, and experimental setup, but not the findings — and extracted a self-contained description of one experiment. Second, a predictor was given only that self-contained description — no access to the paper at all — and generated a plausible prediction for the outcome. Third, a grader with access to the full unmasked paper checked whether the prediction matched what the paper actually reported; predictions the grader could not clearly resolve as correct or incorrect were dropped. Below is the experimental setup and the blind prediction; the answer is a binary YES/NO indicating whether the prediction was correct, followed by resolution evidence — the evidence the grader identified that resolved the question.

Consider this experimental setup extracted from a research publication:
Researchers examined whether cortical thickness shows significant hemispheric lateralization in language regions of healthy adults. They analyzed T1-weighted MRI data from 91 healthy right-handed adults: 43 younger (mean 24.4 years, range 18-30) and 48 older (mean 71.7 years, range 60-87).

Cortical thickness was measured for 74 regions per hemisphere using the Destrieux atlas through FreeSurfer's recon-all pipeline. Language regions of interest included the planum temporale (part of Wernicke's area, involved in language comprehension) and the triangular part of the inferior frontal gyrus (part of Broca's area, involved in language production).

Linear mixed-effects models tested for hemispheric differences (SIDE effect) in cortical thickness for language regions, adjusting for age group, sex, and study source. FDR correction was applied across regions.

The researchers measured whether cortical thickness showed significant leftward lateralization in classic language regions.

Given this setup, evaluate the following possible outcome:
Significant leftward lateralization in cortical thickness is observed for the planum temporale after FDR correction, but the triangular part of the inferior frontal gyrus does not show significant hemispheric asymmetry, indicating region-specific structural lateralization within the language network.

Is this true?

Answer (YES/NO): NO